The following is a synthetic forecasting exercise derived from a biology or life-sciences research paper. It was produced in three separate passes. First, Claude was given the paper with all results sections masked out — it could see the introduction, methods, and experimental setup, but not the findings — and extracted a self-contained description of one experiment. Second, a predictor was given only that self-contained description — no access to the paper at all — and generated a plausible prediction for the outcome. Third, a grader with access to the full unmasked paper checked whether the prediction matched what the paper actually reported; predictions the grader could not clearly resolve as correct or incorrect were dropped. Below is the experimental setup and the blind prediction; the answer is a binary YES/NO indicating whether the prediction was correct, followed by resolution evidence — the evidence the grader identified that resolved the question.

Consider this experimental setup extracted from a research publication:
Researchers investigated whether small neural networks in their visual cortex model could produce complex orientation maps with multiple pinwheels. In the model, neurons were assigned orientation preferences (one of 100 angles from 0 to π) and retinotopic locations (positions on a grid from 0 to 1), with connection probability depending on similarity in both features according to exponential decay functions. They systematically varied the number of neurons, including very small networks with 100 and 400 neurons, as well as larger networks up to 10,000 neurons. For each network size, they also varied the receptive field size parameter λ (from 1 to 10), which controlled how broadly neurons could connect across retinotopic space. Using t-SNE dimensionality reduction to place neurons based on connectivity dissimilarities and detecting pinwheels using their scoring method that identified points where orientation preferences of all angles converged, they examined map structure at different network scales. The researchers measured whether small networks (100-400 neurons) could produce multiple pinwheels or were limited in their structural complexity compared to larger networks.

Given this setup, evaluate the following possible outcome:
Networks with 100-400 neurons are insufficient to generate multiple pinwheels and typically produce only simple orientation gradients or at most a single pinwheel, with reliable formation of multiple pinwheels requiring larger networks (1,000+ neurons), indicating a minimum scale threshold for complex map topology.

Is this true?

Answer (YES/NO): YES